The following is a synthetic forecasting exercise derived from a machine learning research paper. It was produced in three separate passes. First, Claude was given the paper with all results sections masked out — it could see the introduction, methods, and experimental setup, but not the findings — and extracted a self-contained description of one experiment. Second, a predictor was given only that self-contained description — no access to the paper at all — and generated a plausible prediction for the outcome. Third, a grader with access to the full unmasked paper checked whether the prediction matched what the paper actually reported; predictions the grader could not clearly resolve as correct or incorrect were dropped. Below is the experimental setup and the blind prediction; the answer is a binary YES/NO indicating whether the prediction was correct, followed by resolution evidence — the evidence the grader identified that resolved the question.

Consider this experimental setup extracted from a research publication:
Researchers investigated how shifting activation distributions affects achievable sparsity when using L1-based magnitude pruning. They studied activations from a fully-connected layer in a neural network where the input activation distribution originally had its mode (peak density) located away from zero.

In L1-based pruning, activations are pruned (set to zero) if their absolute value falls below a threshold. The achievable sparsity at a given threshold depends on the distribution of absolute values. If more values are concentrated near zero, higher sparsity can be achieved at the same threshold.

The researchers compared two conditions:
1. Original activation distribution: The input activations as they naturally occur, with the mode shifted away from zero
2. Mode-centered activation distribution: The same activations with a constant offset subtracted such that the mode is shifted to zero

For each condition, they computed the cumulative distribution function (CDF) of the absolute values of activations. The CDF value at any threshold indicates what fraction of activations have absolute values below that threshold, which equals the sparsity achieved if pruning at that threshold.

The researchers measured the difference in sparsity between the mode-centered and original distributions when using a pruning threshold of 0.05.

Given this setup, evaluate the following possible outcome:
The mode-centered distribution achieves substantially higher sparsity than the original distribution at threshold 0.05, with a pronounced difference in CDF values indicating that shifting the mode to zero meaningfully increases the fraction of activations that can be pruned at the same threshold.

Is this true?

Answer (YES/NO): YES